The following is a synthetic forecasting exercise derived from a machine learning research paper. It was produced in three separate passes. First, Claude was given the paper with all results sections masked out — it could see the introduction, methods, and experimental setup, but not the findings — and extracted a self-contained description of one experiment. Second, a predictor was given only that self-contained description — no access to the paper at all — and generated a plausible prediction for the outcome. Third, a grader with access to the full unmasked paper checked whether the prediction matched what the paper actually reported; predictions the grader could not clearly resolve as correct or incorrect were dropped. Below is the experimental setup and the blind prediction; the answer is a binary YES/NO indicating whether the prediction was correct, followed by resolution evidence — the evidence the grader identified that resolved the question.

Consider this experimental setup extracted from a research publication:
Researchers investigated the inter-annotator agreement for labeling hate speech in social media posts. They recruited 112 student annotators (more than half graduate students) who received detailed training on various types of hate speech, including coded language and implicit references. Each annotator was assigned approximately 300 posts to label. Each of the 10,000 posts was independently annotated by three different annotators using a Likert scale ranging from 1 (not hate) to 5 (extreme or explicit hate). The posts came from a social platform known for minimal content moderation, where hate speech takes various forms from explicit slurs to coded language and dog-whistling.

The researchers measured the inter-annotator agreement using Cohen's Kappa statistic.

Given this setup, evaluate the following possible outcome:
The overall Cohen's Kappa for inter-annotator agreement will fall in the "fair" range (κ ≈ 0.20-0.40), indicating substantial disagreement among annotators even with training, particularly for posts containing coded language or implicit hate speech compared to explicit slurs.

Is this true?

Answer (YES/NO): NO